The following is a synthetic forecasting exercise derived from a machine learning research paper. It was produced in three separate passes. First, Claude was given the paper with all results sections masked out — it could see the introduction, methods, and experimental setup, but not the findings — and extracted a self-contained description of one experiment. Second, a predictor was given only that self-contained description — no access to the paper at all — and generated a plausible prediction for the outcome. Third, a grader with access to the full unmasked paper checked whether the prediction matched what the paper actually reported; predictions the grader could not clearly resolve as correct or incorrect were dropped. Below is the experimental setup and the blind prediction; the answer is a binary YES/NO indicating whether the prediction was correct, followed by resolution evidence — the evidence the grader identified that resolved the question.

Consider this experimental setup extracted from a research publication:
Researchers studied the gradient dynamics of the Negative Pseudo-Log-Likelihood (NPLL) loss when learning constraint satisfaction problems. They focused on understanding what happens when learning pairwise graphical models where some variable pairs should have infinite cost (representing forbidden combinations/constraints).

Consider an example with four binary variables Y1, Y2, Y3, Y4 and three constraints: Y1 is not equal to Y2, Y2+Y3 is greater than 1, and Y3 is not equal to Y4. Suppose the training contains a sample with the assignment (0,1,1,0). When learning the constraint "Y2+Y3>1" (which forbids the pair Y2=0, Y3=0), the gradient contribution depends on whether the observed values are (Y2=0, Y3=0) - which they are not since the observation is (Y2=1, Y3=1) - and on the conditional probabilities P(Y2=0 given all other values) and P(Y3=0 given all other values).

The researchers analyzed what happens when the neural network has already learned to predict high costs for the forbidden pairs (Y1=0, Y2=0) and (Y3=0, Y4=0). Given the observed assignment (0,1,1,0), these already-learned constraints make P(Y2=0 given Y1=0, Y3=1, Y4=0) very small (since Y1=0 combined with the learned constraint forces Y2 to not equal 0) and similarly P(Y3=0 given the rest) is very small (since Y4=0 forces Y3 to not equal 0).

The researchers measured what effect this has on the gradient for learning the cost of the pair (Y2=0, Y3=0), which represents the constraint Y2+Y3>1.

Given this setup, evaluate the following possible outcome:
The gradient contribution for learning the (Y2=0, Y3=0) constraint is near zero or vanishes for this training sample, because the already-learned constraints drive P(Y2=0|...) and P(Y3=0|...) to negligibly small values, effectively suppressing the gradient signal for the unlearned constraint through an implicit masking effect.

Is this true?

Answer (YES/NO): YES